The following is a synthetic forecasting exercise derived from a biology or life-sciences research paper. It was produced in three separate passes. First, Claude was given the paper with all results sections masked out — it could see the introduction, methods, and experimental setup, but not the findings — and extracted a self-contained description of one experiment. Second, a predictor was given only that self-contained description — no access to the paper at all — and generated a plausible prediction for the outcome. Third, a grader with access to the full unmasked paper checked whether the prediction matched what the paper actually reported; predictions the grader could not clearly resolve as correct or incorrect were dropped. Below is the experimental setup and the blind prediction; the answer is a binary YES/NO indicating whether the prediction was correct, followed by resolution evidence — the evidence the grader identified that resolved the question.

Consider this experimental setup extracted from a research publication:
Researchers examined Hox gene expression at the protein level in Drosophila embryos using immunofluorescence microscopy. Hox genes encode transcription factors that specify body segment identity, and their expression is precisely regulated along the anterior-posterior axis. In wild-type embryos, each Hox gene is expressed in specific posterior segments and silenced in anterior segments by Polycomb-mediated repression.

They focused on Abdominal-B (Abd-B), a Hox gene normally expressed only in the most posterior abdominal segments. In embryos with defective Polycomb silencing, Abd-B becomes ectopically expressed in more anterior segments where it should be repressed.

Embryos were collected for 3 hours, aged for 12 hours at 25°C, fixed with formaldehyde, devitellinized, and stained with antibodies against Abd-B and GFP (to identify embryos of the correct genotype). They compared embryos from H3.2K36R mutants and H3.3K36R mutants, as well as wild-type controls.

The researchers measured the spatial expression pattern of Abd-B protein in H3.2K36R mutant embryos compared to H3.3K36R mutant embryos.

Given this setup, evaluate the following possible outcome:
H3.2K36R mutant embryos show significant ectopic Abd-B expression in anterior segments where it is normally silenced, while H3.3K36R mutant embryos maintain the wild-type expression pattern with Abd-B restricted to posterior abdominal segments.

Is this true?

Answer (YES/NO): NO